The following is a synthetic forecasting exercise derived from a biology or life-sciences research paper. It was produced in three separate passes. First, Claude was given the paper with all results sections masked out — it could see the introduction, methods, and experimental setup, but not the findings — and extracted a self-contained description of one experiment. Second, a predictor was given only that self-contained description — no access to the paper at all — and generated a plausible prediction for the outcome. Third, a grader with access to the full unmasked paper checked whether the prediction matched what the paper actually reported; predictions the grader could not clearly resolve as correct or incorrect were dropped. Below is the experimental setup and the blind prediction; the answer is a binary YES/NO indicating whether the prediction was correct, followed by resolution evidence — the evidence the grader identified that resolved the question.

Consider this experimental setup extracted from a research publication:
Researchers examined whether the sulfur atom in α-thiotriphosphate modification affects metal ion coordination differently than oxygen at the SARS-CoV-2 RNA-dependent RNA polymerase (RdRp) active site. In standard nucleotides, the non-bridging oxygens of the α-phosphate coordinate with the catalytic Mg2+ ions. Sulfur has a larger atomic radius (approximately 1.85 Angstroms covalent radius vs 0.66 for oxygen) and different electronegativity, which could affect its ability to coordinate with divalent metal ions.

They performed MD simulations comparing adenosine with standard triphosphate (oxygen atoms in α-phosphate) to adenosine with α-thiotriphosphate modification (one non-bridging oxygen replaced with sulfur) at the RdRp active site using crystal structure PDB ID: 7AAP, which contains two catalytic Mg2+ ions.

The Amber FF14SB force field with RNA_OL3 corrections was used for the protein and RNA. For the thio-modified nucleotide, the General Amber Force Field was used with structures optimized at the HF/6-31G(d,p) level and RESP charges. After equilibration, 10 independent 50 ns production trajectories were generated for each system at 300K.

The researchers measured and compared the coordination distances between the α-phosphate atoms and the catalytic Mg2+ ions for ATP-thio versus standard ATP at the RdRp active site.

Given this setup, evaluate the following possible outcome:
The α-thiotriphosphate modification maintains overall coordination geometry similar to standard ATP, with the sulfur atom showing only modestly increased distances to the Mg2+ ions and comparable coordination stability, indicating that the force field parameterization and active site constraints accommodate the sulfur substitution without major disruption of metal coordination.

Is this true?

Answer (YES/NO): NO